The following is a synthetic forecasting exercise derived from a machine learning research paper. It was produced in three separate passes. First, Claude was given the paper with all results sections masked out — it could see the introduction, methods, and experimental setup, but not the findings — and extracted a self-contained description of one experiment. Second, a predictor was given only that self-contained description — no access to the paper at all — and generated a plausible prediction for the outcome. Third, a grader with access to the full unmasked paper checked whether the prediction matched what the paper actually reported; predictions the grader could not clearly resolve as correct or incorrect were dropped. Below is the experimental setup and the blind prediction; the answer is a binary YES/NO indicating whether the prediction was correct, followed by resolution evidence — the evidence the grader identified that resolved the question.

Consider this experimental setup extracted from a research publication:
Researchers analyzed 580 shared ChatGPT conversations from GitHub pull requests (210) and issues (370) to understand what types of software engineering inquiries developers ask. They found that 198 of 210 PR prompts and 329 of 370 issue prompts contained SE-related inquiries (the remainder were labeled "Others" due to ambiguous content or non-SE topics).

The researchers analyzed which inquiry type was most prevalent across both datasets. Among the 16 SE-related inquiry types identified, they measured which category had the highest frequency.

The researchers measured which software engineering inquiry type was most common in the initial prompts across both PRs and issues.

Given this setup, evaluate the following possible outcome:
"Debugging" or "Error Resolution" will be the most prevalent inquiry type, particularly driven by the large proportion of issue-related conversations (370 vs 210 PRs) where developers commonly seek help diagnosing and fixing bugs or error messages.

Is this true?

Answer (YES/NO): NO